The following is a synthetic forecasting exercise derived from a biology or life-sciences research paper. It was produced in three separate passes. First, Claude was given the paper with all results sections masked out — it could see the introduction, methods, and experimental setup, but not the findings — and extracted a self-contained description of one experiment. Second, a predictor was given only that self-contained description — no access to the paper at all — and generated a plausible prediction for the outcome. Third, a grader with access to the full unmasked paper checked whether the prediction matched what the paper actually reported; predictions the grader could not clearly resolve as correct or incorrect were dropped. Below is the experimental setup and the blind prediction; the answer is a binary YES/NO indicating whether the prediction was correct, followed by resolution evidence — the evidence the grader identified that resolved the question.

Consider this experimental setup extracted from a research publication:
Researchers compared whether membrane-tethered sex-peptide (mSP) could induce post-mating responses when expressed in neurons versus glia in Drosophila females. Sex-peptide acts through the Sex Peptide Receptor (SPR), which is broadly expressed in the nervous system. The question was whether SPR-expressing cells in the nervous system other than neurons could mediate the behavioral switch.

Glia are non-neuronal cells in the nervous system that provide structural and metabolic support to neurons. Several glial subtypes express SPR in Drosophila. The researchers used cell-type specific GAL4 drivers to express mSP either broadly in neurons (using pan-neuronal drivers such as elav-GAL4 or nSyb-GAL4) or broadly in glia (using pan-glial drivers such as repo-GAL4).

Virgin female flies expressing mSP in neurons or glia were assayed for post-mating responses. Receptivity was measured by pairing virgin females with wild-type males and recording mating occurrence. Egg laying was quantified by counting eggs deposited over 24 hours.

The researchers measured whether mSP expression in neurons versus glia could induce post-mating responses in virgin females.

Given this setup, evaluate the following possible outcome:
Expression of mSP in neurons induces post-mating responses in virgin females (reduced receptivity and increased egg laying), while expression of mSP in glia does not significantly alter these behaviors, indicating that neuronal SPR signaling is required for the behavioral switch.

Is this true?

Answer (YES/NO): YES